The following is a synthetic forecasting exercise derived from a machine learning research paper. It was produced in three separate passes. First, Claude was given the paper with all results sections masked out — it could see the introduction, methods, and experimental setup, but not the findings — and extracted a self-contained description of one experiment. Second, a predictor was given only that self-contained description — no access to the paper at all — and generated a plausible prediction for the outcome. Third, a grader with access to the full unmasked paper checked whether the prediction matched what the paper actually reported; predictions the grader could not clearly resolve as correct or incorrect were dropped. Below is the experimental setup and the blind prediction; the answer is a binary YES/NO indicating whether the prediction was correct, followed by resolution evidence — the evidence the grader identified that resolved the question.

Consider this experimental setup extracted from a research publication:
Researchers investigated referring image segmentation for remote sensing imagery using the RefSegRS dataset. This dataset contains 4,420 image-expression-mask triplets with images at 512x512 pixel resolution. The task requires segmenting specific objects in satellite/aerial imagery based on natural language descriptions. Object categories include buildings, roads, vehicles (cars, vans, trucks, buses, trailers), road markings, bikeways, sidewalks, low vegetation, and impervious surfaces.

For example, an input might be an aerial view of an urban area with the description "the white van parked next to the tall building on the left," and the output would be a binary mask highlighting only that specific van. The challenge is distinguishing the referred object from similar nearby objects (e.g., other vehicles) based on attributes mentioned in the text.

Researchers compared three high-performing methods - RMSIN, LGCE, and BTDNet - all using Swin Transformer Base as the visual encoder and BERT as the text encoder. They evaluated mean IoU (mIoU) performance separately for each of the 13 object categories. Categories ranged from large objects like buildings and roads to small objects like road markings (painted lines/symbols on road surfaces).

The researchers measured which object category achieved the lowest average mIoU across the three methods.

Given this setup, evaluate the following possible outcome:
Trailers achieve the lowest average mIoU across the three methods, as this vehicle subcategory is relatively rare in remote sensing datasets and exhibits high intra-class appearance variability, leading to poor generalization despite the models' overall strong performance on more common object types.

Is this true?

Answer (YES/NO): NO